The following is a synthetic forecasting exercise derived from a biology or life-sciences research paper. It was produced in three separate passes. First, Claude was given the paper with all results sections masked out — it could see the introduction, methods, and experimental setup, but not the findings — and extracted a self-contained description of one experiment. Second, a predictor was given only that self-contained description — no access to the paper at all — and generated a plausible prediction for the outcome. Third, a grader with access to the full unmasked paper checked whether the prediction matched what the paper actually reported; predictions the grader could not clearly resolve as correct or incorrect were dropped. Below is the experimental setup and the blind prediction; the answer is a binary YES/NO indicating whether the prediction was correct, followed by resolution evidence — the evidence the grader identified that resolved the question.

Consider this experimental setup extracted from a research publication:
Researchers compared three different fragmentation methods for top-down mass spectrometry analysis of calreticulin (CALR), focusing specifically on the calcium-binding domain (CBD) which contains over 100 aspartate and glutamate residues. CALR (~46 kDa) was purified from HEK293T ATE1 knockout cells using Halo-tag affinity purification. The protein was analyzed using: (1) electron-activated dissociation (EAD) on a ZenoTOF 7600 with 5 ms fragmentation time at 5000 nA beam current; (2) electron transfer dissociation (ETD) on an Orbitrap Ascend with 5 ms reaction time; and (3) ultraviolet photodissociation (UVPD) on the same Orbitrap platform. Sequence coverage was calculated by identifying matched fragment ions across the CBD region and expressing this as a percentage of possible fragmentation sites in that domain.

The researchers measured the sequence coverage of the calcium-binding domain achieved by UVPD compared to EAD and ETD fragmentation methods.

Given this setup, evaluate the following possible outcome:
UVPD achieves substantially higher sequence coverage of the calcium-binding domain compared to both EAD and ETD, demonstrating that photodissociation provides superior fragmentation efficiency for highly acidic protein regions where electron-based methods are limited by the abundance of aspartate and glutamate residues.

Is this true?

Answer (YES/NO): YES